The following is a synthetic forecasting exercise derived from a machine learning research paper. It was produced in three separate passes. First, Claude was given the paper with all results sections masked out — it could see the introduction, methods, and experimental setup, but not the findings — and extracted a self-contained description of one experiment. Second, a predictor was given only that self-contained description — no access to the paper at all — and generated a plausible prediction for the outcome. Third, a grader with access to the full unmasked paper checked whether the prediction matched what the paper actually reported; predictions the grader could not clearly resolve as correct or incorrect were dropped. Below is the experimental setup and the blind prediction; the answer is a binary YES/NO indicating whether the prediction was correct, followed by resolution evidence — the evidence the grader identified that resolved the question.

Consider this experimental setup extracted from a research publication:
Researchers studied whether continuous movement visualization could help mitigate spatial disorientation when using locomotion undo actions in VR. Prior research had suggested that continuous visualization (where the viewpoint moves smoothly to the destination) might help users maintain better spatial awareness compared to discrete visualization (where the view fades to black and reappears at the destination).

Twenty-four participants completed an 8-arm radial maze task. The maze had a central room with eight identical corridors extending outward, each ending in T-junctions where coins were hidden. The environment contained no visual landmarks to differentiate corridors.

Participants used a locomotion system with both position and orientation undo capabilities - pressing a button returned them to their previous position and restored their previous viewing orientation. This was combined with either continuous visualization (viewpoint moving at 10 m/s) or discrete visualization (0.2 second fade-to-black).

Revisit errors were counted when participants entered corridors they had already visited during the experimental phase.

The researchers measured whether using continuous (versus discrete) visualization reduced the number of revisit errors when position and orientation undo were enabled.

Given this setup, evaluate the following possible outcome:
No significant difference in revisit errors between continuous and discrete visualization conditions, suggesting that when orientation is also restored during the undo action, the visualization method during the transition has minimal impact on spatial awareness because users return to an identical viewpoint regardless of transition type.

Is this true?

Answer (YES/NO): YES